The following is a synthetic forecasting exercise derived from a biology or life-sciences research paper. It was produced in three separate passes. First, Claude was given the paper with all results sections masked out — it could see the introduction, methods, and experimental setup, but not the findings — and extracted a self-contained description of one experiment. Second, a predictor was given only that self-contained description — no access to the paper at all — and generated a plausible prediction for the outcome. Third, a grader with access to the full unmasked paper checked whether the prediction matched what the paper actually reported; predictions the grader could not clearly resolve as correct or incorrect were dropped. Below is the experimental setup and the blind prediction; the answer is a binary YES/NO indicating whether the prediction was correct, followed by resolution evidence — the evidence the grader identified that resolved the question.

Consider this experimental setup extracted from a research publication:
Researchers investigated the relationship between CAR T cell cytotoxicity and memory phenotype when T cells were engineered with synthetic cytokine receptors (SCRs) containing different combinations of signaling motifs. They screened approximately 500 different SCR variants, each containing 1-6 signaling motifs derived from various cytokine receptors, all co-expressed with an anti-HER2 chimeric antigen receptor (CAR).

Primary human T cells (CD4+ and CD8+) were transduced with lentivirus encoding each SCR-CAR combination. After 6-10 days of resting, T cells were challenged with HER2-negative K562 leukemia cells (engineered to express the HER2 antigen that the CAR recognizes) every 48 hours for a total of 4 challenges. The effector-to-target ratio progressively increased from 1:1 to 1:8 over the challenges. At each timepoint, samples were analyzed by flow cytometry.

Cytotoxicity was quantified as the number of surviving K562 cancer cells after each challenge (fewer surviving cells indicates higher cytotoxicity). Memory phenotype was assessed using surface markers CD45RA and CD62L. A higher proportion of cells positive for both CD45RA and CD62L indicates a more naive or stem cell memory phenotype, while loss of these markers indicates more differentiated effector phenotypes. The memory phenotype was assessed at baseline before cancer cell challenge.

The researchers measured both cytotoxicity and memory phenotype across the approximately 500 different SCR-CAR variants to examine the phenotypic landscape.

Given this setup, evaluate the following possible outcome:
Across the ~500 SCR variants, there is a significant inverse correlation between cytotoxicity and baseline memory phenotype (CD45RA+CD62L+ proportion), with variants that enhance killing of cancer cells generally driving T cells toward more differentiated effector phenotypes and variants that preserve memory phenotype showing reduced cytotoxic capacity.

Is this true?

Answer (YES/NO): NO